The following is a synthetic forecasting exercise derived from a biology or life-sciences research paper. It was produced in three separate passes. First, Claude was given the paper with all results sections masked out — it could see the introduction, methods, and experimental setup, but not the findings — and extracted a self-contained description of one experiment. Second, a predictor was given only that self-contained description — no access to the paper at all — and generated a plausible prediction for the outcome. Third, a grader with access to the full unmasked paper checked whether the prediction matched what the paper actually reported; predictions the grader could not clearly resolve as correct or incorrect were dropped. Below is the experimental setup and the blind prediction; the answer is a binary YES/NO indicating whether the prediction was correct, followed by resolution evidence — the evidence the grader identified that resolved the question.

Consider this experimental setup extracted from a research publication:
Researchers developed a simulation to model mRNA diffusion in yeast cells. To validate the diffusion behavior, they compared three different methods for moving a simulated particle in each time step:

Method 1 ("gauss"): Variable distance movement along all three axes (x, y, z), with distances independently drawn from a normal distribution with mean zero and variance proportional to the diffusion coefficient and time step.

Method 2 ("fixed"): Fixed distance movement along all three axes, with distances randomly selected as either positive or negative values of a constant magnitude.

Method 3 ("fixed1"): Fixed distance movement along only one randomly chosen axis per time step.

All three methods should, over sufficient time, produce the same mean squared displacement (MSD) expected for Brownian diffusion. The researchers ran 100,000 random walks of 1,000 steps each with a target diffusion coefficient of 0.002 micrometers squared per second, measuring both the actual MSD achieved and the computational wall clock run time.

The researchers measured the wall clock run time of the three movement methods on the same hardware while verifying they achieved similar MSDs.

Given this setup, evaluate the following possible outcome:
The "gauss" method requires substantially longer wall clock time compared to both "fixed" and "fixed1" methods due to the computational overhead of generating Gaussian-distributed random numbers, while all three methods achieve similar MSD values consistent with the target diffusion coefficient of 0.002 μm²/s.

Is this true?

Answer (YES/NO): YES